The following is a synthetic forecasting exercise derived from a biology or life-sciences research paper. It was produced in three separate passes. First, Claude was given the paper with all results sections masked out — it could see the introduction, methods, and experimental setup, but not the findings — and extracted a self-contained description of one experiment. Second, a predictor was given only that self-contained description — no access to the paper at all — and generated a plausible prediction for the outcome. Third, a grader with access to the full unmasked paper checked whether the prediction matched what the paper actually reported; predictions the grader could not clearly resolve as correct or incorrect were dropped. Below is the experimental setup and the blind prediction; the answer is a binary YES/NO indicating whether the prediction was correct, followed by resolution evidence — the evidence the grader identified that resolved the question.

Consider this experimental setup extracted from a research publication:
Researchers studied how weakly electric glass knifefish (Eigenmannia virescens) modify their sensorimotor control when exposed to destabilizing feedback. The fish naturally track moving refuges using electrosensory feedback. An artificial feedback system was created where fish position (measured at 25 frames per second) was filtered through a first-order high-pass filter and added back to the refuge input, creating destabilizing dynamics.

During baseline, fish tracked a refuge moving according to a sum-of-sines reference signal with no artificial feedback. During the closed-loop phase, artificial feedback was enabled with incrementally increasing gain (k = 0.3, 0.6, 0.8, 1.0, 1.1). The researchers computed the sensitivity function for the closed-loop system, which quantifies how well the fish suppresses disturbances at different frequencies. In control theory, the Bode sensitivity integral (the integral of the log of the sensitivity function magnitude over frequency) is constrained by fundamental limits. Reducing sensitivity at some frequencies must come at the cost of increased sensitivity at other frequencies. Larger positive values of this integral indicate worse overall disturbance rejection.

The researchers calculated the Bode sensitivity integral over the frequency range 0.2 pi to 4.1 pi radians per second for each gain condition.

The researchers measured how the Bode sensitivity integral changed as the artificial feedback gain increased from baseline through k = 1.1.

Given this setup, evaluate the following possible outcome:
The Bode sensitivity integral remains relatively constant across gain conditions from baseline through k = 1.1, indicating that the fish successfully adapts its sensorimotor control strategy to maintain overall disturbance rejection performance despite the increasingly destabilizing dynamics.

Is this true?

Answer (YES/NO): NO